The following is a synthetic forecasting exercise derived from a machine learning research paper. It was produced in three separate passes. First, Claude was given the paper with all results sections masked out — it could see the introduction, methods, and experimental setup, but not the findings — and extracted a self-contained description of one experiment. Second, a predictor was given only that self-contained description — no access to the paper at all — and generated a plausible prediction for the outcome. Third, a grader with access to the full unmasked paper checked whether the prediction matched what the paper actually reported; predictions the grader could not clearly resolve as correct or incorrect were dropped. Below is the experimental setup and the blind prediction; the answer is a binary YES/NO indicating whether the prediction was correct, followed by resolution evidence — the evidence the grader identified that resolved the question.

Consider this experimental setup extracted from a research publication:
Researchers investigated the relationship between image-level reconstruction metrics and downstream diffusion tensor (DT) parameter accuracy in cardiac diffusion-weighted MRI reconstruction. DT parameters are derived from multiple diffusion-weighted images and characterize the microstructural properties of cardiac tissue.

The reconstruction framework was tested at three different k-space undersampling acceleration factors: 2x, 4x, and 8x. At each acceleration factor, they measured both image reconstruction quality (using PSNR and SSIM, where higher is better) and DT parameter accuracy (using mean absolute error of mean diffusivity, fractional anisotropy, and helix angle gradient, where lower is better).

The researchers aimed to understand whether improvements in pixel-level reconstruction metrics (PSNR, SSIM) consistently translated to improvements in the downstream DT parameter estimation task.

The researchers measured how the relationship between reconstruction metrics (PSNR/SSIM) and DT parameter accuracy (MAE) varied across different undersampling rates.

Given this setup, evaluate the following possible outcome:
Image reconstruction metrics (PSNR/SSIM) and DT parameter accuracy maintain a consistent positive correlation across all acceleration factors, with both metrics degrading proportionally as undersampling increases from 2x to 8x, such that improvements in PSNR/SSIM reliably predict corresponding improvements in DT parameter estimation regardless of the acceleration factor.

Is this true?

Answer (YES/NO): YES